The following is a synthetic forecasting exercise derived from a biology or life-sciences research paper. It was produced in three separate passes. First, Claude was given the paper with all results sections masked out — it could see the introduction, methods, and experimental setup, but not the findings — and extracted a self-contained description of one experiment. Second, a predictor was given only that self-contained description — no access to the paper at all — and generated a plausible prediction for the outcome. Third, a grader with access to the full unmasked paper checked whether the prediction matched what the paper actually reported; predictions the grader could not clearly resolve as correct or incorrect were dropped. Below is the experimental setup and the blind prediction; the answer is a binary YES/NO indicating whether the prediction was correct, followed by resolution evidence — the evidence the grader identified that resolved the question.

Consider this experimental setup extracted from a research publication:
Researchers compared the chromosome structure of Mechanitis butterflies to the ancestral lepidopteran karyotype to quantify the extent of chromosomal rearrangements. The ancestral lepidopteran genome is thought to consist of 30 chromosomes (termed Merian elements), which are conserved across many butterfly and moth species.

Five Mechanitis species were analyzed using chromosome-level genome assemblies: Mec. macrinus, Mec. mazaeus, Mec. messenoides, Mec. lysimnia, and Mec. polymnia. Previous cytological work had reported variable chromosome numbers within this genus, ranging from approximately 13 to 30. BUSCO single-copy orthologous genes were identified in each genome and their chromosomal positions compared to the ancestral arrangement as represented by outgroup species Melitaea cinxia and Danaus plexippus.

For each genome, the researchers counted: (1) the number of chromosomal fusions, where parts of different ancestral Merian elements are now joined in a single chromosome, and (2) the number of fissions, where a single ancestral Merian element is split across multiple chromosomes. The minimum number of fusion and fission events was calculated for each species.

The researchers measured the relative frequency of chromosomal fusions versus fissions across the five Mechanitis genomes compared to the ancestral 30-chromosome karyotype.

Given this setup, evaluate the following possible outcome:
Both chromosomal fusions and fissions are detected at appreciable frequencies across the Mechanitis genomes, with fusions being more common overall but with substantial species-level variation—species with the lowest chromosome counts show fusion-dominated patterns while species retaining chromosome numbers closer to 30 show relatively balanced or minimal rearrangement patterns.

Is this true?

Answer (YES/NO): NO